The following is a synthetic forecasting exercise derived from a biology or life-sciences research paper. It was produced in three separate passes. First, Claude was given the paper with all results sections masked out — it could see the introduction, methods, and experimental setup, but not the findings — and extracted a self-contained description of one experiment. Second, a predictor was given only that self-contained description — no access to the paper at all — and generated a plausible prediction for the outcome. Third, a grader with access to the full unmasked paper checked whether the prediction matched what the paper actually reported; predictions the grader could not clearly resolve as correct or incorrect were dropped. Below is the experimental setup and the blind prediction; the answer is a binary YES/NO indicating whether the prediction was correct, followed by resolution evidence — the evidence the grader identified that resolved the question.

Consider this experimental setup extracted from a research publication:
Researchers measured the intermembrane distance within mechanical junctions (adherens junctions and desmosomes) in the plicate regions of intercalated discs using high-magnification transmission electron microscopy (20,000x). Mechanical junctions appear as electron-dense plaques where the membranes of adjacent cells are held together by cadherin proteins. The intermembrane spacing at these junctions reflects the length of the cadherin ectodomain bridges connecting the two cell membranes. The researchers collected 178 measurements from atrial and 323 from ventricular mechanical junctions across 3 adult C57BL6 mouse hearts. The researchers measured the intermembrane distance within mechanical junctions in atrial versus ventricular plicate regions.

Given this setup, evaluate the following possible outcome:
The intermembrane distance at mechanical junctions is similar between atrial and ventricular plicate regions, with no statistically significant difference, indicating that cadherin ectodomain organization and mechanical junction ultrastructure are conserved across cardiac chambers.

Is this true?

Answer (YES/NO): NO